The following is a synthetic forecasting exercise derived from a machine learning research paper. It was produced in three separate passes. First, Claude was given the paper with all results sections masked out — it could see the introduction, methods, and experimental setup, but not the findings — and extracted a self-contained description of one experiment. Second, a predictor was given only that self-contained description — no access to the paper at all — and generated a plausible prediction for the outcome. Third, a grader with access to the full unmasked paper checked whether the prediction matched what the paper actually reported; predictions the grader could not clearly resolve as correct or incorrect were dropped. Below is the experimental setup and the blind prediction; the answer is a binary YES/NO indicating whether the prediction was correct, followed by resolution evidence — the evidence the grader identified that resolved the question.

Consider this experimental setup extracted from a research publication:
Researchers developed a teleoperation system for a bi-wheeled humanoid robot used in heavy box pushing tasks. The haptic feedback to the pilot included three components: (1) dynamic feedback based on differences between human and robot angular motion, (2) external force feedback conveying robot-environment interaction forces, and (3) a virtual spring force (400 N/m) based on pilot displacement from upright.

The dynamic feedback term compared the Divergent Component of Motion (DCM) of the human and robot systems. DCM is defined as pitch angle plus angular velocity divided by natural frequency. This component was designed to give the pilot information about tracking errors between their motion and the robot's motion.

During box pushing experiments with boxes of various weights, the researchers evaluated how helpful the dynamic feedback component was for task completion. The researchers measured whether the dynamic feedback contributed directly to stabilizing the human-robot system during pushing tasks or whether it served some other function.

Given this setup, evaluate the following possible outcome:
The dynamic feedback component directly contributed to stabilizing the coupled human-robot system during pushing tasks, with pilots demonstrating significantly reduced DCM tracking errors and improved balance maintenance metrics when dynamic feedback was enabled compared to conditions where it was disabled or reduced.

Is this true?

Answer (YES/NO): NO